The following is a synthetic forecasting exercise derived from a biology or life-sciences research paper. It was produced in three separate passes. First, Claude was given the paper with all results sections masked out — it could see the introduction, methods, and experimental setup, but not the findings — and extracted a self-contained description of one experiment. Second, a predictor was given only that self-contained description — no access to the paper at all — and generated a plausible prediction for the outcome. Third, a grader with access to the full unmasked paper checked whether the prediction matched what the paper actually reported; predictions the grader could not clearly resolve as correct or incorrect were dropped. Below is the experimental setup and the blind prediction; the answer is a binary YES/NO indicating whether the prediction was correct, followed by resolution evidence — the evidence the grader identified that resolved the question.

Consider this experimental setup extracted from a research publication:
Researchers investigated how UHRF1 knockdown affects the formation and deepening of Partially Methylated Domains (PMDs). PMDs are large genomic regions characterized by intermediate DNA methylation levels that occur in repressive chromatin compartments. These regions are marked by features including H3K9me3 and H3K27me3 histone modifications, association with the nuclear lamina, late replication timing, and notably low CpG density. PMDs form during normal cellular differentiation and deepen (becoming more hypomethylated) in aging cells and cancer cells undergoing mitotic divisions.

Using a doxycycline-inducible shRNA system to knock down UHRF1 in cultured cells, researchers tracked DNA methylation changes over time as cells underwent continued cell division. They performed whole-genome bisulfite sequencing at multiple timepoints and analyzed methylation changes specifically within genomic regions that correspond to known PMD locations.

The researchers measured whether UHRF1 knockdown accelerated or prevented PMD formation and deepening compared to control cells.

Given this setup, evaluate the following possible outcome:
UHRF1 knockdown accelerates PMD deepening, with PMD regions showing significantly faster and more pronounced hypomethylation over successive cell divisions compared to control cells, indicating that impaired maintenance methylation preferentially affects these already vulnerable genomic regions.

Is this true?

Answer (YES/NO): YES